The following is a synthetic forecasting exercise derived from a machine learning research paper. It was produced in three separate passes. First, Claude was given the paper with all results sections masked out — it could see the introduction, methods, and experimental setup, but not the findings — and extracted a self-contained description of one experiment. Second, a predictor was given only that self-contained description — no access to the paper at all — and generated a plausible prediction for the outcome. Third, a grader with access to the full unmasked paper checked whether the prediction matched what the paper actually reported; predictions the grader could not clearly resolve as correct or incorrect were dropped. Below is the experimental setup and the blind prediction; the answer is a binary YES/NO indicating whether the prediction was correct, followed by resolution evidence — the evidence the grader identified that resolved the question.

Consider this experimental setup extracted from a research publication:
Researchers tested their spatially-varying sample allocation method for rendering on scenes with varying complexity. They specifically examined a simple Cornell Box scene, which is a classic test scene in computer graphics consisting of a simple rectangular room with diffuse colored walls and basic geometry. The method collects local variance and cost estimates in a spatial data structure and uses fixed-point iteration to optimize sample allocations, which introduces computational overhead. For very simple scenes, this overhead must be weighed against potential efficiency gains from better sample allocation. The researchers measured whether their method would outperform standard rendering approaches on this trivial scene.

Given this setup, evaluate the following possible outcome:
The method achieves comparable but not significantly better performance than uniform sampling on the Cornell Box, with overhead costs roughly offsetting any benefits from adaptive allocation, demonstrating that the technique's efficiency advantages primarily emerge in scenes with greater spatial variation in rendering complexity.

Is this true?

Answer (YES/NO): NO